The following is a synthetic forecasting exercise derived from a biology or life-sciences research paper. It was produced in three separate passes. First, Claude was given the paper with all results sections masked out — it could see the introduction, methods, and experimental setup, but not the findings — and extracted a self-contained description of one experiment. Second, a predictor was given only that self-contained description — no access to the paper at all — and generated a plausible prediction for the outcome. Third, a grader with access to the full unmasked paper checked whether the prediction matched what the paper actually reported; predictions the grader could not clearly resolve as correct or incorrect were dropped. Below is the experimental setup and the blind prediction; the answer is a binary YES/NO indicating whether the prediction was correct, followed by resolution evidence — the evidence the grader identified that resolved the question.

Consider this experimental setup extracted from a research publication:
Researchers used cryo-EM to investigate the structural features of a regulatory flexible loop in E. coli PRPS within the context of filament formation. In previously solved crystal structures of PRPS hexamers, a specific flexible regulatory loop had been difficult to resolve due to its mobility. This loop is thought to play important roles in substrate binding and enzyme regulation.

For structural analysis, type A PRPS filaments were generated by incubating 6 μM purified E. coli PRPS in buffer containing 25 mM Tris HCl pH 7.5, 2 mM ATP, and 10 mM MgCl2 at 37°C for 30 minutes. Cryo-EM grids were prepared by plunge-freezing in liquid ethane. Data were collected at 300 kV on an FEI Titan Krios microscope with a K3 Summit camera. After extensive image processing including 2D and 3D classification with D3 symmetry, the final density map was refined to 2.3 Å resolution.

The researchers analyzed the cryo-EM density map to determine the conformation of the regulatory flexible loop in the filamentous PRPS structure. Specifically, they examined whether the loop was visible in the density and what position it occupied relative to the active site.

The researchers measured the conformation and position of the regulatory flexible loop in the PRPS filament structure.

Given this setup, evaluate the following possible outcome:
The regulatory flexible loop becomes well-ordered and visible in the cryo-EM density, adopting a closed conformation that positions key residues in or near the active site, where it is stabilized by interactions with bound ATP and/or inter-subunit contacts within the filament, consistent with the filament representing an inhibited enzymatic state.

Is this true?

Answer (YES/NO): NO